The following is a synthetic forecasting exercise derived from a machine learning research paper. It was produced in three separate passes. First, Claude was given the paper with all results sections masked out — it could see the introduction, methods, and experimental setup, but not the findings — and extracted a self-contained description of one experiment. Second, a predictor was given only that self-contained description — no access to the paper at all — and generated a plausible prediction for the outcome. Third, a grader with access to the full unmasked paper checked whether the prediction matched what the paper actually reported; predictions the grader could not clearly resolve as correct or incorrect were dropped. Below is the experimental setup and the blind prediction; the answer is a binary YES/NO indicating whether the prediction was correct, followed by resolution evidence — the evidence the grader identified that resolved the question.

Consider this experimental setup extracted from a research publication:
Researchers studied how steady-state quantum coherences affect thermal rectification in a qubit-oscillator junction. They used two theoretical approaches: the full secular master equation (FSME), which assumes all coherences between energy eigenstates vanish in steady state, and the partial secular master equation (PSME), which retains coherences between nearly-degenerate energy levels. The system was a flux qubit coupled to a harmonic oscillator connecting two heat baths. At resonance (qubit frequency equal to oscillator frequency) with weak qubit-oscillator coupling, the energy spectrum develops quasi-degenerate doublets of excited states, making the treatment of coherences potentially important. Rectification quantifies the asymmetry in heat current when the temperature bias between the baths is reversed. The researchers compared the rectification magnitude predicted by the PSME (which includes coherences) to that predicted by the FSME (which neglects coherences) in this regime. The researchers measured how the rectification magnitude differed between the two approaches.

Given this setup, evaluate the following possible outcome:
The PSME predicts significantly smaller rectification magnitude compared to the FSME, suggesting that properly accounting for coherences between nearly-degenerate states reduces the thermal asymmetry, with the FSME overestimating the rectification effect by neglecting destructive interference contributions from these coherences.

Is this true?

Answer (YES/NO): NO